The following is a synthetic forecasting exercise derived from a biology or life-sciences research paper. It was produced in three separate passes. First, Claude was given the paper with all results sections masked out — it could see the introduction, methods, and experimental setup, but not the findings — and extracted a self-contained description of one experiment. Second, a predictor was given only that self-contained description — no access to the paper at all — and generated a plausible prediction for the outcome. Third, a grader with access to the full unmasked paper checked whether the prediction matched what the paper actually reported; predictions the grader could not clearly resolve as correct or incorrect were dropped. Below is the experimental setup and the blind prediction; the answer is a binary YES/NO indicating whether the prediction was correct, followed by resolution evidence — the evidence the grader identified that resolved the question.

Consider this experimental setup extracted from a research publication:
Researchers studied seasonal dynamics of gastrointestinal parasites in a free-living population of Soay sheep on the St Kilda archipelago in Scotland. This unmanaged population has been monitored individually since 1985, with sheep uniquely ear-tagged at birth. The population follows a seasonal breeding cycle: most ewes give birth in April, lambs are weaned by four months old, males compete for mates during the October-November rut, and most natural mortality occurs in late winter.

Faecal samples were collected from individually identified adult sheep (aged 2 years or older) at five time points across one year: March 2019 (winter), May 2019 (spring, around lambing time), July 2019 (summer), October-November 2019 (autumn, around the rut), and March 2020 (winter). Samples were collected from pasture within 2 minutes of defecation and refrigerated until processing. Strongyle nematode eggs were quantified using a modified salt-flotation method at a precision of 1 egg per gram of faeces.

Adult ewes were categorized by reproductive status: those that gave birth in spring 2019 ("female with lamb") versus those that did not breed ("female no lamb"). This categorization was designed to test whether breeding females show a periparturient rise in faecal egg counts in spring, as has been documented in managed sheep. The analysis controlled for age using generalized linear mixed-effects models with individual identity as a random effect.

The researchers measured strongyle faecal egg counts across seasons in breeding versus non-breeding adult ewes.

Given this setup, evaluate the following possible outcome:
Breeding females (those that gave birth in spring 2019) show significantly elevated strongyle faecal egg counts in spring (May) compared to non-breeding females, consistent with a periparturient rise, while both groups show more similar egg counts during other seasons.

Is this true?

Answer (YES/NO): YES